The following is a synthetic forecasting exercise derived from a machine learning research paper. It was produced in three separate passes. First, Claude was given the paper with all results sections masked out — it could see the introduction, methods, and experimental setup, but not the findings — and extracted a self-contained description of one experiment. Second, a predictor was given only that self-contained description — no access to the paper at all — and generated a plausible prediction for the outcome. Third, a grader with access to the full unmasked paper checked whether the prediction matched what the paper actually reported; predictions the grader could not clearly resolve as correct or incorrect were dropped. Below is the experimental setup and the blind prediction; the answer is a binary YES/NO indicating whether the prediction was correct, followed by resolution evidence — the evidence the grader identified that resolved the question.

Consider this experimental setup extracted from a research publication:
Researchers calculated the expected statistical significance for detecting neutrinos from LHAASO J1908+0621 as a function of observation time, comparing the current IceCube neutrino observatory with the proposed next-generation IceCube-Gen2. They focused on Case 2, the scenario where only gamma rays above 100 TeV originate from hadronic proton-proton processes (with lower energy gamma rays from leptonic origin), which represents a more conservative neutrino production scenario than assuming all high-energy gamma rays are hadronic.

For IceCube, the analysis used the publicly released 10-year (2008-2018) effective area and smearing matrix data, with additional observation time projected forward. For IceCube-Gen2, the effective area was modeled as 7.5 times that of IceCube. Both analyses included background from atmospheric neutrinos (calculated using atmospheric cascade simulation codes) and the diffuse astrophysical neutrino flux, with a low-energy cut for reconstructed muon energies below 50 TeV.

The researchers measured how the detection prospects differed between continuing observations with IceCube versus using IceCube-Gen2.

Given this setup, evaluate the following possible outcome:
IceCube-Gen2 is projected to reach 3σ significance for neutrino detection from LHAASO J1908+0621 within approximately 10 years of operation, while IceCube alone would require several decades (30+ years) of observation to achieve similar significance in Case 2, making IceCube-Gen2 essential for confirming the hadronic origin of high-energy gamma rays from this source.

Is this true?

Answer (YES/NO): NO